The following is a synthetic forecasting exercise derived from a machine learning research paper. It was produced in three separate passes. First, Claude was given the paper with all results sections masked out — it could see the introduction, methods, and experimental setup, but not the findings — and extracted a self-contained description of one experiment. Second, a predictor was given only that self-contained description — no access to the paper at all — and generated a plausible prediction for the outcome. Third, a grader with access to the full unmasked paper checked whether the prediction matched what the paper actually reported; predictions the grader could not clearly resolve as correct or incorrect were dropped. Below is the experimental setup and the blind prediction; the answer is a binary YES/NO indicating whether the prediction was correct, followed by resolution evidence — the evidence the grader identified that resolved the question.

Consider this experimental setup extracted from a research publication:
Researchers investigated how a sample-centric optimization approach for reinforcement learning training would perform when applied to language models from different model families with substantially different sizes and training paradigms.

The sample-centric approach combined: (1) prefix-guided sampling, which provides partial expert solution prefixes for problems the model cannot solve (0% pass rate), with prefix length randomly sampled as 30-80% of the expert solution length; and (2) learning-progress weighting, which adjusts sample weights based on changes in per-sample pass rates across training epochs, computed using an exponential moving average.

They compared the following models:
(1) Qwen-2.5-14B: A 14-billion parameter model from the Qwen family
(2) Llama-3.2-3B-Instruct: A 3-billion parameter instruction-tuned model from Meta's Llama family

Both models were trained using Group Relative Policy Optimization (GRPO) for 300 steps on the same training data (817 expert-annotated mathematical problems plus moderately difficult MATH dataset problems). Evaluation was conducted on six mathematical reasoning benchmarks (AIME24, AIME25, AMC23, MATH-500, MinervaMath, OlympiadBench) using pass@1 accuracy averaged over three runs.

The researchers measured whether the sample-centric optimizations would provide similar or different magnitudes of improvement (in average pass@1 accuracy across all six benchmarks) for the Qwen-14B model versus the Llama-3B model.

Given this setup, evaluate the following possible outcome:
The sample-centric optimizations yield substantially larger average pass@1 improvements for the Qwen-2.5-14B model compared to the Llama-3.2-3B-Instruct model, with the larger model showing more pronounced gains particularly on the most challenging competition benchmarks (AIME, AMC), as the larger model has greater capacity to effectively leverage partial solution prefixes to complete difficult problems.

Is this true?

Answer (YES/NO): NO